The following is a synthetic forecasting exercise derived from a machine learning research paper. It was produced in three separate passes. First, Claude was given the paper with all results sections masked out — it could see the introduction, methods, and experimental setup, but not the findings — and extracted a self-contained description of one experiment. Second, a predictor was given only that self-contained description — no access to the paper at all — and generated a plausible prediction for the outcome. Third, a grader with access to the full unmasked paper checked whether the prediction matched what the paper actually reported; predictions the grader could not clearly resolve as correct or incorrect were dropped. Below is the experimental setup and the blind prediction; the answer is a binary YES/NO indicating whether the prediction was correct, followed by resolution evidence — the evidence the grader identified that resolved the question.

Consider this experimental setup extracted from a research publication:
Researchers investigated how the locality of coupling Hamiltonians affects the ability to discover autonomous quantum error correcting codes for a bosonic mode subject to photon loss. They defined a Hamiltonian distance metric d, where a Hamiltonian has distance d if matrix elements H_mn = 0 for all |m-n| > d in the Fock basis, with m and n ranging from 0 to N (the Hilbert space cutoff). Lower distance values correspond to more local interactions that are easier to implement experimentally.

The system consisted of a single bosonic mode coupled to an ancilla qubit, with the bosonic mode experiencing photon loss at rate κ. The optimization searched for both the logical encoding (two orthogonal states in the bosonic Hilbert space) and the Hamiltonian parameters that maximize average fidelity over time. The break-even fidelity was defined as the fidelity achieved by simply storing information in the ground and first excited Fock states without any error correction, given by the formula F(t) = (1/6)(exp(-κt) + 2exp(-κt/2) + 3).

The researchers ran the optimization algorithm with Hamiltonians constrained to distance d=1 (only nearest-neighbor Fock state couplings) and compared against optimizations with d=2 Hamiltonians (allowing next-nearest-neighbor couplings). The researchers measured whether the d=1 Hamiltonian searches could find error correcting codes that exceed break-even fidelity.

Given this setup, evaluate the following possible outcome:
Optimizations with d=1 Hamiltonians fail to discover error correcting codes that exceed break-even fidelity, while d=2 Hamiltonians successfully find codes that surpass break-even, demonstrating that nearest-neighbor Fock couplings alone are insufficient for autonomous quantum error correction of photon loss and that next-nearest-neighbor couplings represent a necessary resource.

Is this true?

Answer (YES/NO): YES